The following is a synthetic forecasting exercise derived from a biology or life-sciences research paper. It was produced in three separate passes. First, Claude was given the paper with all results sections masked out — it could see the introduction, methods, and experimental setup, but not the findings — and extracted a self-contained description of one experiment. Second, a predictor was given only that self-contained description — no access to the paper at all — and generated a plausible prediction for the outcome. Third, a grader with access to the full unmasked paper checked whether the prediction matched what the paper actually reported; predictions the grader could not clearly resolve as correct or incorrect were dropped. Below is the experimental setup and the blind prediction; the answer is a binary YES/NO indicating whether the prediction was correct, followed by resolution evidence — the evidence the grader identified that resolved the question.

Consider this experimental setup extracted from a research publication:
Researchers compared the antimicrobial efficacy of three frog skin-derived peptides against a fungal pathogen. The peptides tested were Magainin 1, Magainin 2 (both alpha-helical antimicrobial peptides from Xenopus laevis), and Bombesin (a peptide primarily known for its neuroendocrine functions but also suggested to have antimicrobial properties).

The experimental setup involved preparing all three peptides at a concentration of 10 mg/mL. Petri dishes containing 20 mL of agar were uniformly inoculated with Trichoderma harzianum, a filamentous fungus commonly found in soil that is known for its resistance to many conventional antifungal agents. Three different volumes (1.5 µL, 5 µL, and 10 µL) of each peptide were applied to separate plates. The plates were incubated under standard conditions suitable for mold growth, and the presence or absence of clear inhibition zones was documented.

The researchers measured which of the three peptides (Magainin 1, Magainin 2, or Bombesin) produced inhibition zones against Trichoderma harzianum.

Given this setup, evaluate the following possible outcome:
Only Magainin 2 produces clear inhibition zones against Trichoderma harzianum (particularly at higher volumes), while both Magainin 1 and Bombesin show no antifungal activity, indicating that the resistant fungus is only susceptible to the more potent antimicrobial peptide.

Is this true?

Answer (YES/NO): NO